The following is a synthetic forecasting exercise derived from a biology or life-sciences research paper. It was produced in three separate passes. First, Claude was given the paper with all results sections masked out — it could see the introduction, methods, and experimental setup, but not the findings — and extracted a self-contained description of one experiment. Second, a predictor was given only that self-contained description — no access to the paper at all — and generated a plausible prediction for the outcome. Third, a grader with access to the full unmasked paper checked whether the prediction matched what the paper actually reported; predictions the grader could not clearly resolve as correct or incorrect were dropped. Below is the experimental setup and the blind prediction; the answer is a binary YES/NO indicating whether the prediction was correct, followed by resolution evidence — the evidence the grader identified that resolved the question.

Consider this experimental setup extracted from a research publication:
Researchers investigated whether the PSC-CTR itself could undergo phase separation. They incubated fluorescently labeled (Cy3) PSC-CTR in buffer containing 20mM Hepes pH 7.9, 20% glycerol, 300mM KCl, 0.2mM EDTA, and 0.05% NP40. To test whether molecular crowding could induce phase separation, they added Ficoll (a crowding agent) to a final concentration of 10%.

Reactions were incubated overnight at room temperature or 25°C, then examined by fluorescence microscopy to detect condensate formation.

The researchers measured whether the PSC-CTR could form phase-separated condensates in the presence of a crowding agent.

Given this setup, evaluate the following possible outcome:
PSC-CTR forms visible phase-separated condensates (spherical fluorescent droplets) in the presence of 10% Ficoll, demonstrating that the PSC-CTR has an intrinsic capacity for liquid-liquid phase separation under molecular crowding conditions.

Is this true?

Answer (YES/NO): NO